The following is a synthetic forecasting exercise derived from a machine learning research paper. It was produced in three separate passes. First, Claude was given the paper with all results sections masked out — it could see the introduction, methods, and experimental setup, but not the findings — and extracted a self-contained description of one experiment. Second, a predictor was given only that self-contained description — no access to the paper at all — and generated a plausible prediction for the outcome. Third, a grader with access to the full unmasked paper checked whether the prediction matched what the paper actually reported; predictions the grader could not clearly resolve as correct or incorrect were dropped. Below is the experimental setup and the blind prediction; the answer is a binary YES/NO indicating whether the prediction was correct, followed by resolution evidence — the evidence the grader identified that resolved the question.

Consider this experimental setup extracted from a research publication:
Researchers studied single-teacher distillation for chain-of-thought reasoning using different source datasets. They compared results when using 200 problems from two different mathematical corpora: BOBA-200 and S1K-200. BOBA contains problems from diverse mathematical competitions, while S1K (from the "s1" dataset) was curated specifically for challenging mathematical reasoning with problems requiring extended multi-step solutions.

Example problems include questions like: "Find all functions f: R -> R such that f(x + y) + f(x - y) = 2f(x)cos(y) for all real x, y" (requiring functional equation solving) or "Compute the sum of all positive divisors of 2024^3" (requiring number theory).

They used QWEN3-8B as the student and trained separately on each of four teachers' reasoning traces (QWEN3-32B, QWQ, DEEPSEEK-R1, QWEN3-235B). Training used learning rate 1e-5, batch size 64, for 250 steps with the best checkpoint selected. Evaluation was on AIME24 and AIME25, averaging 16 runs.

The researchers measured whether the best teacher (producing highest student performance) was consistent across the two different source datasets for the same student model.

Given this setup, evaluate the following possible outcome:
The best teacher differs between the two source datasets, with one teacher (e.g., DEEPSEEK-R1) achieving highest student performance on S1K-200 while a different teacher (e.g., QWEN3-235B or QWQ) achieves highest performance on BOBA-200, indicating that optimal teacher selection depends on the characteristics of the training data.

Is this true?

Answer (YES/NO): NO